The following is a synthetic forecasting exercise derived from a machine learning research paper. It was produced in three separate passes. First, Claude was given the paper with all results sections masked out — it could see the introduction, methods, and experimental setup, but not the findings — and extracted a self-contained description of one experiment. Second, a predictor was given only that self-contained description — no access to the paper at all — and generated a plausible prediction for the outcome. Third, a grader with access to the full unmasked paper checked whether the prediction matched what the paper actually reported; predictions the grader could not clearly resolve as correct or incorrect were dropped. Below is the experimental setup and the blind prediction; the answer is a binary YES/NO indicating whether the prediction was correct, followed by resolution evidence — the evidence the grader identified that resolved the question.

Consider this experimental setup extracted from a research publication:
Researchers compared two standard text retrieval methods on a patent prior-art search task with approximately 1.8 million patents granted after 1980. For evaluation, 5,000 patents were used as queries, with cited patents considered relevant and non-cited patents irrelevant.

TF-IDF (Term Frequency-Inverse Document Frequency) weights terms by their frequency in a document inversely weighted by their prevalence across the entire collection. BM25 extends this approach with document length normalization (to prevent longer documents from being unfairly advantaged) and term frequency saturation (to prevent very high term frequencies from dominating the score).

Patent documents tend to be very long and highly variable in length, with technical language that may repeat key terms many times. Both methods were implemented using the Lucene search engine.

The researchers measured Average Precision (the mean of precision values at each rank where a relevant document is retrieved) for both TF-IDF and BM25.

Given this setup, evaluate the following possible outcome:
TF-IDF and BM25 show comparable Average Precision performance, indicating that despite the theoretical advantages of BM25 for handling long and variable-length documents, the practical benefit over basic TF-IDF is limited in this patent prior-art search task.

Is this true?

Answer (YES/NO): NO